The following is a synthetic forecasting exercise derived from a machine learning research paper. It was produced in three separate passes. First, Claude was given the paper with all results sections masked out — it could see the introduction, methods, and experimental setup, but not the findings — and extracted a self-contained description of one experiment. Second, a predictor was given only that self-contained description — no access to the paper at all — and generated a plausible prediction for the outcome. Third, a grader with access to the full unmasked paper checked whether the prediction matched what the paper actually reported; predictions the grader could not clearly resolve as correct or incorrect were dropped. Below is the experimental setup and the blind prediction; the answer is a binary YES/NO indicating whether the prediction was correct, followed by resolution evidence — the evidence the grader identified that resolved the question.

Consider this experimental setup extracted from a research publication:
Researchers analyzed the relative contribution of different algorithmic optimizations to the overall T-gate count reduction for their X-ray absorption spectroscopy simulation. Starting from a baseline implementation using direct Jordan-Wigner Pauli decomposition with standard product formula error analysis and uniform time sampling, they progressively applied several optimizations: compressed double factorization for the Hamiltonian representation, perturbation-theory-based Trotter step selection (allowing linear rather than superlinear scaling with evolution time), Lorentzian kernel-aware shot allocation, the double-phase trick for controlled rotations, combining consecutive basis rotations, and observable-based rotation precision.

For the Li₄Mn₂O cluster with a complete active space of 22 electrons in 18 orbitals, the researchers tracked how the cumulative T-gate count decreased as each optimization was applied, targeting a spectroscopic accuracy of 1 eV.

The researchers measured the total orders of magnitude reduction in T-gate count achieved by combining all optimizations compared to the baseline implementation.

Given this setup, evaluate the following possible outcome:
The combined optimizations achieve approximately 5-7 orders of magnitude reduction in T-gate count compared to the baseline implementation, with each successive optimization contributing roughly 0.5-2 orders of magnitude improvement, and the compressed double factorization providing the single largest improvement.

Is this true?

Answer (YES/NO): NO